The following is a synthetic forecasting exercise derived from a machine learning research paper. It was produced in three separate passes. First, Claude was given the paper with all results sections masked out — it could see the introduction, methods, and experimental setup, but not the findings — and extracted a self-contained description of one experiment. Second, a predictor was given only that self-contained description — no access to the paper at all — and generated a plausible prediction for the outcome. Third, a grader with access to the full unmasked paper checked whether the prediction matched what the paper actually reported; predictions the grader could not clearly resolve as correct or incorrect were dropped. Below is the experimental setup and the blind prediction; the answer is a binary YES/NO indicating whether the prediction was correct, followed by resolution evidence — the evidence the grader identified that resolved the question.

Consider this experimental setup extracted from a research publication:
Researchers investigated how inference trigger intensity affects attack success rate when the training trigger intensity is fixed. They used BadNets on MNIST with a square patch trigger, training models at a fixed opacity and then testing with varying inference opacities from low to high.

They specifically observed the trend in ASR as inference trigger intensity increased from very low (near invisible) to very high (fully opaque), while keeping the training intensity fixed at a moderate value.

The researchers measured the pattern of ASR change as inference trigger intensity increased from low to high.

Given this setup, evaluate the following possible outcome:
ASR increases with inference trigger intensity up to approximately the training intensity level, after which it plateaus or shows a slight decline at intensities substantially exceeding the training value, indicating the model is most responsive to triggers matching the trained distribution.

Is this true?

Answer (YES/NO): NO